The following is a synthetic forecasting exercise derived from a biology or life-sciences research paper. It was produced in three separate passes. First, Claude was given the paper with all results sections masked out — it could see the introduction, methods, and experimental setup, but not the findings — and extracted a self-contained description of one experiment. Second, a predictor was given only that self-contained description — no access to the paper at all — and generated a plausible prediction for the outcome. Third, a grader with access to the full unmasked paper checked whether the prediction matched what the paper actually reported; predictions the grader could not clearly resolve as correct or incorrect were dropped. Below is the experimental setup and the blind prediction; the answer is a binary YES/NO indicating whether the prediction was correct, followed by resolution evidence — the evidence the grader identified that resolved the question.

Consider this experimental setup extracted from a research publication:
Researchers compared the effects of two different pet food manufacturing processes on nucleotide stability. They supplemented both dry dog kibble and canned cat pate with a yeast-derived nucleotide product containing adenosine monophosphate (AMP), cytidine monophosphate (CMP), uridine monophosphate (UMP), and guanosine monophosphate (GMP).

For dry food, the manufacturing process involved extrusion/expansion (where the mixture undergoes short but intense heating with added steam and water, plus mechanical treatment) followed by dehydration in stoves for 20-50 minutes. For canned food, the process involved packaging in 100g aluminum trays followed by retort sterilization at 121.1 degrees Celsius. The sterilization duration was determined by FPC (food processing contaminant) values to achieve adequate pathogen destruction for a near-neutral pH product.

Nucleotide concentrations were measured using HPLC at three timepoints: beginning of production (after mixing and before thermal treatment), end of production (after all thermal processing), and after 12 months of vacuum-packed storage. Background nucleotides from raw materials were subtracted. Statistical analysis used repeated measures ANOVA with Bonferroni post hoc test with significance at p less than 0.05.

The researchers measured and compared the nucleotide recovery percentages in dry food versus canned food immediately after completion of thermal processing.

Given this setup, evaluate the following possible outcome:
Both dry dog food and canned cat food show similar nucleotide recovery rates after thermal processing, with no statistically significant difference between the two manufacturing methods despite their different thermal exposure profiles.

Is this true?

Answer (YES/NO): NO